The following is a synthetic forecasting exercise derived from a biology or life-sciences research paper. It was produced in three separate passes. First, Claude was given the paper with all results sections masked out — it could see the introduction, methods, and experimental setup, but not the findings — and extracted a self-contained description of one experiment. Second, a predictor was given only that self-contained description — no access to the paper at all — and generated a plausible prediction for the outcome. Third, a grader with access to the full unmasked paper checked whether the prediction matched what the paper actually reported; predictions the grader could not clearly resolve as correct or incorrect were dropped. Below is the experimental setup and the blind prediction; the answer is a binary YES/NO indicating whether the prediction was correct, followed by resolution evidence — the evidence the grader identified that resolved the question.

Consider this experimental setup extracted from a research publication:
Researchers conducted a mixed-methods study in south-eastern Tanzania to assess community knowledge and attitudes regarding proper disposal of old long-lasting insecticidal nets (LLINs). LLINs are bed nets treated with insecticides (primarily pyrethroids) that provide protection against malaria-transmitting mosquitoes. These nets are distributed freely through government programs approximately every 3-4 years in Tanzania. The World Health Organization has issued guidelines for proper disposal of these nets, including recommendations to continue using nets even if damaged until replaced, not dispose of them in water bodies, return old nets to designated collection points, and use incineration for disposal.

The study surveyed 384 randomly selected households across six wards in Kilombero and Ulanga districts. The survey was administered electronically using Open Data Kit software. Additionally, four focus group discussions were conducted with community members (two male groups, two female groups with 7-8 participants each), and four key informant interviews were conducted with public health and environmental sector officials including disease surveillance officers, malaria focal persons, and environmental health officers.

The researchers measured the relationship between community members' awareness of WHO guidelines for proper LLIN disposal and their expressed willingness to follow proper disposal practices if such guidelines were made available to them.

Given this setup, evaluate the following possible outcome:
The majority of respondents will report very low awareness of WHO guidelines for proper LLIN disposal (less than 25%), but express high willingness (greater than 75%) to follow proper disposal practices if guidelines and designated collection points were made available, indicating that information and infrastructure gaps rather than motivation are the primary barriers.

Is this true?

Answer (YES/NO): YES